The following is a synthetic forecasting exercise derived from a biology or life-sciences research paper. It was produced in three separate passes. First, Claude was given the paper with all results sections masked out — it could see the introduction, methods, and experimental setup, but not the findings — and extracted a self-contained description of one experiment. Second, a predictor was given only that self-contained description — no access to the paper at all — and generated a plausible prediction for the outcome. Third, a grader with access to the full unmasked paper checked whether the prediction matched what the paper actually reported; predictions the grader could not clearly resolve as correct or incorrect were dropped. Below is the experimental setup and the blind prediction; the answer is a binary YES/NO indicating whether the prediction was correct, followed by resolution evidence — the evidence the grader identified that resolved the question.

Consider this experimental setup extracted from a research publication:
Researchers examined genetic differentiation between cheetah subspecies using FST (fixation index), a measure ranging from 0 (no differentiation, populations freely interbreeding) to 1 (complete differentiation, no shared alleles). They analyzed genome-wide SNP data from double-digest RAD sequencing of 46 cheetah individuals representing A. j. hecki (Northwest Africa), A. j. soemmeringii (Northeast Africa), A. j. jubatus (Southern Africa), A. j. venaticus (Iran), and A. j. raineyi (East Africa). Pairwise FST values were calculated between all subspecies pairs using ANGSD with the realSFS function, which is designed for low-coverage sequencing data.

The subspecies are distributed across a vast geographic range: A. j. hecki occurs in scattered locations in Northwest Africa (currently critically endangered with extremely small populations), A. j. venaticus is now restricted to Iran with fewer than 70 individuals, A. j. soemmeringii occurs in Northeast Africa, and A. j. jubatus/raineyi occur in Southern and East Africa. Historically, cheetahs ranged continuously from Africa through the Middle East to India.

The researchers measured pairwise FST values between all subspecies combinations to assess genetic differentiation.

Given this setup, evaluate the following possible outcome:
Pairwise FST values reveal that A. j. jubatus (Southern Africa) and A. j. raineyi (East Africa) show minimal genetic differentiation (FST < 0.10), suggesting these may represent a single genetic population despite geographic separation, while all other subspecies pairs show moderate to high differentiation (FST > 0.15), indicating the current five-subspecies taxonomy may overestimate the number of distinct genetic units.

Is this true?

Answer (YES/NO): NO